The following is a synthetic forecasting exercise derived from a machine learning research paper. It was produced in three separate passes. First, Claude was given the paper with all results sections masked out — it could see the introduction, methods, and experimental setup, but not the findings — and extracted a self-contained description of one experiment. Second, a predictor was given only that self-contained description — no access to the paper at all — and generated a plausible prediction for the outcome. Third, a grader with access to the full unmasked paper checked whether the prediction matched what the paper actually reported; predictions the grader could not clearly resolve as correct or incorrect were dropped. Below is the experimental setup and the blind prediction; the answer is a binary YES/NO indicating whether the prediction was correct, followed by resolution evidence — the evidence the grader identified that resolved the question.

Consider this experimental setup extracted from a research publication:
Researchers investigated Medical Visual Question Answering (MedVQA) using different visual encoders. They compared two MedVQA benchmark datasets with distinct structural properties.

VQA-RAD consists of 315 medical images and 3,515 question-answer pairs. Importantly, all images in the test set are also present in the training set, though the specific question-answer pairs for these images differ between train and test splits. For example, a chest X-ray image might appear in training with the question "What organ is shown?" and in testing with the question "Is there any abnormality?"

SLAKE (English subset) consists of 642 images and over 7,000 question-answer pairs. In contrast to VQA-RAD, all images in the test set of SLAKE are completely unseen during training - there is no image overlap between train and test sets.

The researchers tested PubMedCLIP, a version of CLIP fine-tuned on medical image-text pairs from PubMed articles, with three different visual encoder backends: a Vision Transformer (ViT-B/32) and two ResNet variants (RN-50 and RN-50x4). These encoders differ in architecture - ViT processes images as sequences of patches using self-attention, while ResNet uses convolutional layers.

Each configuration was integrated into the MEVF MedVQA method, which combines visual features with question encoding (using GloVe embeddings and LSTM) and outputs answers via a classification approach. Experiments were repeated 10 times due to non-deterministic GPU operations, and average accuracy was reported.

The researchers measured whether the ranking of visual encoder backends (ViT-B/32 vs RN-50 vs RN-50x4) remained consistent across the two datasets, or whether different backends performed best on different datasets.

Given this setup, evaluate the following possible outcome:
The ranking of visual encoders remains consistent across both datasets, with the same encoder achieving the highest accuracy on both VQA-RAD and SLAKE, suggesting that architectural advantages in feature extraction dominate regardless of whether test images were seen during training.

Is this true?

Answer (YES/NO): NO